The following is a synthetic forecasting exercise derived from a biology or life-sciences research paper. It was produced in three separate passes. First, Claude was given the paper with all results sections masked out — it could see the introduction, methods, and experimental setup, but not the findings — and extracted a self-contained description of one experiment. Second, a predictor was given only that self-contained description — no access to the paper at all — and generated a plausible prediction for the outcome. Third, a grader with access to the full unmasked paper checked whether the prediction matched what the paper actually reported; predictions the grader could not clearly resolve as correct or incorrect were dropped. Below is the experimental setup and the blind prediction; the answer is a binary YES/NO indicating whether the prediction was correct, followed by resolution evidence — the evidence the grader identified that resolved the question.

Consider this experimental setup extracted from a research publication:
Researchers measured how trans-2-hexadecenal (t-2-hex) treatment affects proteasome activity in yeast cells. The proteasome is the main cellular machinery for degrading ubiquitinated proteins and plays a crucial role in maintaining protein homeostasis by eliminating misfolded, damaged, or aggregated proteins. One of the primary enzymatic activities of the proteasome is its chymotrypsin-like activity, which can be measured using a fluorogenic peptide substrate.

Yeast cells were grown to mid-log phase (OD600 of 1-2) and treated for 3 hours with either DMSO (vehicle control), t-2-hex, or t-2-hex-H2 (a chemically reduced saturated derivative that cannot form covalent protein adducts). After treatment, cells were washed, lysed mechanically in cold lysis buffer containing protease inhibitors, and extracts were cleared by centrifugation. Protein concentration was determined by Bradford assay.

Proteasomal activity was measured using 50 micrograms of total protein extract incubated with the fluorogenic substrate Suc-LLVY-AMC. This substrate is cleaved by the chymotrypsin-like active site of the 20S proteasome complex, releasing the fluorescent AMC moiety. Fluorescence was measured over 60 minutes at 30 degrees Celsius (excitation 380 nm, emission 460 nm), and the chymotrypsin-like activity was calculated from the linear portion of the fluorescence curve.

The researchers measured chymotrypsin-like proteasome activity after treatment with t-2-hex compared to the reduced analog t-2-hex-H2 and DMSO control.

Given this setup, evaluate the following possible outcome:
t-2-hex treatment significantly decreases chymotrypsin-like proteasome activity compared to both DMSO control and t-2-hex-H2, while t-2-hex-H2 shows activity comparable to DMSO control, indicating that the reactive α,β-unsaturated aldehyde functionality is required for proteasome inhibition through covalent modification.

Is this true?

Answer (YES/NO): YES